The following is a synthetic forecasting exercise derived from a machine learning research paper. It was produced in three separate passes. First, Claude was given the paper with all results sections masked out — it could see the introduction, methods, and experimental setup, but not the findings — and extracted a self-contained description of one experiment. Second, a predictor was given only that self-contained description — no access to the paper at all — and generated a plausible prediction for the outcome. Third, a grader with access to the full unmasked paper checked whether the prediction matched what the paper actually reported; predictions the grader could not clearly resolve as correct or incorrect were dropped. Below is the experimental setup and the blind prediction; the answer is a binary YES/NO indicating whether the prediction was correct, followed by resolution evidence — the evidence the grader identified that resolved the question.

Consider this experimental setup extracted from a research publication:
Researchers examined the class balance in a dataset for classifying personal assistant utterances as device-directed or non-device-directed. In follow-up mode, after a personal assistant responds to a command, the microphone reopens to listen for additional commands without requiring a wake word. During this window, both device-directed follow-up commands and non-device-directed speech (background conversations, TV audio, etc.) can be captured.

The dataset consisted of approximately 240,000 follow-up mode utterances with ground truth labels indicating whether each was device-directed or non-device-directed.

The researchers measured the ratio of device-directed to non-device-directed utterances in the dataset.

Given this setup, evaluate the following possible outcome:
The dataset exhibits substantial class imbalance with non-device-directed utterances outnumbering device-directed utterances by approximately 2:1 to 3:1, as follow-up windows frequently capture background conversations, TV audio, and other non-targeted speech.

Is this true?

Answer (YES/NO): NO